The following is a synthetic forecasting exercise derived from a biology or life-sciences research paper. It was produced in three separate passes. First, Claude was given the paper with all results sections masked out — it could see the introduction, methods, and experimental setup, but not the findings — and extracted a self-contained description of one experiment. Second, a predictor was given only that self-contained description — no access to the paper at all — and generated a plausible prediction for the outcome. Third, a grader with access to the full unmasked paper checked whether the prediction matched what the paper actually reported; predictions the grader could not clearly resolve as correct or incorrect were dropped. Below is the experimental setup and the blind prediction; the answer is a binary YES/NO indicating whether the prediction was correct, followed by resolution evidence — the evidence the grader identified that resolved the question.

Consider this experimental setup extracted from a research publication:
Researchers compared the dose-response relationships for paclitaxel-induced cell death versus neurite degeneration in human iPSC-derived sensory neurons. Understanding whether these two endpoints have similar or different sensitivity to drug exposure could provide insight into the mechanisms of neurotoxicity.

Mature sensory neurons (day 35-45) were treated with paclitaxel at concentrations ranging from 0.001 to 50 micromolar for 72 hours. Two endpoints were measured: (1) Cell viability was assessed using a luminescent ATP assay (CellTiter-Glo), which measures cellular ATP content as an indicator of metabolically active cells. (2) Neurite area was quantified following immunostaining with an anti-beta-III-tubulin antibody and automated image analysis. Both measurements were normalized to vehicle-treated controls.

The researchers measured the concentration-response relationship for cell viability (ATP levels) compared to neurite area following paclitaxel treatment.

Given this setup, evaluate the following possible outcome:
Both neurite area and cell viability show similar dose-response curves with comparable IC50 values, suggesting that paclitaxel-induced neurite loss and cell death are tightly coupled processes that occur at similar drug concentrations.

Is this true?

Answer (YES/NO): NO